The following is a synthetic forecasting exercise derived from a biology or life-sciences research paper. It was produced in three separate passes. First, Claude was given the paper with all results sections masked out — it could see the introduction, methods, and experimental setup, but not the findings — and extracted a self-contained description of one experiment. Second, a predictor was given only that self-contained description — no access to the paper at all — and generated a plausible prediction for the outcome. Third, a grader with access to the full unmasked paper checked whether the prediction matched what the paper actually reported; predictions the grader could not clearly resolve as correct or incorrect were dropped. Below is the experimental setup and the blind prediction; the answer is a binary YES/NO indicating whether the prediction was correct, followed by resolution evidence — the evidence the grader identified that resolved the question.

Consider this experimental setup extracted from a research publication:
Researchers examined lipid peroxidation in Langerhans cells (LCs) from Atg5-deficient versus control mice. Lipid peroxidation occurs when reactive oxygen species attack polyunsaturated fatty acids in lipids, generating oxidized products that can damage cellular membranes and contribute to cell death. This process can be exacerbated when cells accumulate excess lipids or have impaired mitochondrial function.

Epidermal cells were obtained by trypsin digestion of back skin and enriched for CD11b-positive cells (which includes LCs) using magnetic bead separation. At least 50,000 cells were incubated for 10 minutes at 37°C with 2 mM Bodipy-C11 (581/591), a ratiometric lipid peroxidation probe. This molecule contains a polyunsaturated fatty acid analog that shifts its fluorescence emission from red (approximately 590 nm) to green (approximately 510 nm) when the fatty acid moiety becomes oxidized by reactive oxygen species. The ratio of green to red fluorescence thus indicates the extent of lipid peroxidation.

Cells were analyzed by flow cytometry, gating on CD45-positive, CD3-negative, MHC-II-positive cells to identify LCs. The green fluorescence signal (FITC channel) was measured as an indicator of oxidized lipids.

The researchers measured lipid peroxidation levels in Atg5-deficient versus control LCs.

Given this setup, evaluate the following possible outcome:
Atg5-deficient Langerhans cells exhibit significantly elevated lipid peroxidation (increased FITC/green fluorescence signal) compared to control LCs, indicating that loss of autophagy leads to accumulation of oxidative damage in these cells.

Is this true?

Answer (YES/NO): YES